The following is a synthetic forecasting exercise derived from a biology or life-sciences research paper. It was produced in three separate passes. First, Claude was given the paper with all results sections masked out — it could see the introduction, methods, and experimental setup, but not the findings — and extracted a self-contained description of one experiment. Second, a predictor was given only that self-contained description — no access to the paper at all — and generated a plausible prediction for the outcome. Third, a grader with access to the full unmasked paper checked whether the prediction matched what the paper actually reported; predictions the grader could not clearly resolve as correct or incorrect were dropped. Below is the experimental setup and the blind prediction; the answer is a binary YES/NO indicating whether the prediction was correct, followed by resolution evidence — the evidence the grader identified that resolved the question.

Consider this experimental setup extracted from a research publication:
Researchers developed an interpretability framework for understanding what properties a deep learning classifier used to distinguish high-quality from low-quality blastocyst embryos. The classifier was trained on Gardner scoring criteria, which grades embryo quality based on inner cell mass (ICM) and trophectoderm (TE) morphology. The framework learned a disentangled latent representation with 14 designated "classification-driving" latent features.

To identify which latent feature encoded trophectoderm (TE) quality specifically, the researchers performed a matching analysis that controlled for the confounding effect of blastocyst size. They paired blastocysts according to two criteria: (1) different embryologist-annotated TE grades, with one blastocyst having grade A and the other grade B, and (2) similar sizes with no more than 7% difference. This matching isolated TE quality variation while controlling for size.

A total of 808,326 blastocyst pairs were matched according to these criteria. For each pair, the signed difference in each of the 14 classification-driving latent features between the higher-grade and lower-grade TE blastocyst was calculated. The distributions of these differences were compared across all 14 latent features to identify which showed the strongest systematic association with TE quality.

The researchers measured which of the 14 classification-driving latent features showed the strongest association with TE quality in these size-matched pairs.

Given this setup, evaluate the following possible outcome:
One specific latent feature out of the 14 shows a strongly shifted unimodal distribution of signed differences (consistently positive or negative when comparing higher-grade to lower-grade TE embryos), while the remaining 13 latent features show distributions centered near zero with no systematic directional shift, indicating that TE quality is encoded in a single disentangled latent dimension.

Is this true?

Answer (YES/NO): NO